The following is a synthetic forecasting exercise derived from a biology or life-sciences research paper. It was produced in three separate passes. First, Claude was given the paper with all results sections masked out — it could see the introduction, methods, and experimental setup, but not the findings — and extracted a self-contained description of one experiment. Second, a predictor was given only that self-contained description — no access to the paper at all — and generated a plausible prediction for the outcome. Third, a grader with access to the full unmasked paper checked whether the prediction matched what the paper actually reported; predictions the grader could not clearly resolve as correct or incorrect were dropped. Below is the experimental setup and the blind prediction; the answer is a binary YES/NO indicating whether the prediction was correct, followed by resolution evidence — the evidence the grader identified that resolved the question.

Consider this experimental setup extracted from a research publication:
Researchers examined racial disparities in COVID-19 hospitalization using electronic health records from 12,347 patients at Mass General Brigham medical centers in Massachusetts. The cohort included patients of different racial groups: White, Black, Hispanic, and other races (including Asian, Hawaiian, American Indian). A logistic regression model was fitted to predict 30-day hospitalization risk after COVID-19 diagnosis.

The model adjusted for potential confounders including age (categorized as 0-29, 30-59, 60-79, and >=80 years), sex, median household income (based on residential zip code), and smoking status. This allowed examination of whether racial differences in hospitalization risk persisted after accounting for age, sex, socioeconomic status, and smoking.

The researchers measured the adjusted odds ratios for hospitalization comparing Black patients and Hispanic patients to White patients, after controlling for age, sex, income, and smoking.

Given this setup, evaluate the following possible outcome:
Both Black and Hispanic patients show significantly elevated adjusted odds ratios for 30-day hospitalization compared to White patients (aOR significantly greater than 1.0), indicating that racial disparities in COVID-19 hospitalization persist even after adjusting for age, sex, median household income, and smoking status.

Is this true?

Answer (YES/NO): NO